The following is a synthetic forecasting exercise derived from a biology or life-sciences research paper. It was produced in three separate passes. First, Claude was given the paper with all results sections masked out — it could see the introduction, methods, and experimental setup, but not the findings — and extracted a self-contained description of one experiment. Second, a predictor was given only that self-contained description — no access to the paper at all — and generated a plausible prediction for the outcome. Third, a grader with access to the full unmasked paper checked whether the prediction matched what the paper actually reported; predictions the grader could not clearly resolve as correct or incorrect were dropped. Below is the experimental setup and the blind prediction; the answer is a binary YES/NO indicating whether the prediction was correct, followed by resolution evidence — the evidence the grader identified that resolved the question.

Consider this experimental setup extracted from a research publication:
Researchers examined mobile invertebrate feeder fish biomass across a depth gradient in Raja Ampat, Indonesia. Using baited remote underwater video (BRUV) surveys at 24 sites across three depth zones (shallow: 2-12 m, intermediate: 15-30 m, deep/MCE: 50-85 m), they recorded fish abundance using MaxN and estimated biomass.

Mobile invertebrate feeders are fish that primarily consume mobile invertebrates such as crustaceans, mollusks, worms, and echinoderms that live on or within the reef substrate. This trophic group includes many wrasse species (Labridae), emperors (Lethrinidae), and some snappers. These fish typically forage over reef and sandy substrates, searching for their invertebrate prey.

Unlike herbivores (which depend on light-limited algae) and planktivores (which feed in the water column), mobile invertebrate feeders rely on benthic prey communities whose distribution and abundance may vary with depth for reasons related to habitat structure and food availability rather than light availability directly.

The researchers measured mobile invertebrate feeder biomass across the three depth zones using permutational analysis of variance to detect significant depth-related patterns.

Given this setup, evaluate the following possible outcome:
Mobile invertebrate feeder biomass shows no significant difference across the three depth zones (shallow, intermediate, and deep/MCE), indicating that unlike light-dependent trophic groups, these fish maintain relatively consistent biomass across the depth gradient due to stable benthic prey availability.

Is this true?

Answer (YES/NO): YES